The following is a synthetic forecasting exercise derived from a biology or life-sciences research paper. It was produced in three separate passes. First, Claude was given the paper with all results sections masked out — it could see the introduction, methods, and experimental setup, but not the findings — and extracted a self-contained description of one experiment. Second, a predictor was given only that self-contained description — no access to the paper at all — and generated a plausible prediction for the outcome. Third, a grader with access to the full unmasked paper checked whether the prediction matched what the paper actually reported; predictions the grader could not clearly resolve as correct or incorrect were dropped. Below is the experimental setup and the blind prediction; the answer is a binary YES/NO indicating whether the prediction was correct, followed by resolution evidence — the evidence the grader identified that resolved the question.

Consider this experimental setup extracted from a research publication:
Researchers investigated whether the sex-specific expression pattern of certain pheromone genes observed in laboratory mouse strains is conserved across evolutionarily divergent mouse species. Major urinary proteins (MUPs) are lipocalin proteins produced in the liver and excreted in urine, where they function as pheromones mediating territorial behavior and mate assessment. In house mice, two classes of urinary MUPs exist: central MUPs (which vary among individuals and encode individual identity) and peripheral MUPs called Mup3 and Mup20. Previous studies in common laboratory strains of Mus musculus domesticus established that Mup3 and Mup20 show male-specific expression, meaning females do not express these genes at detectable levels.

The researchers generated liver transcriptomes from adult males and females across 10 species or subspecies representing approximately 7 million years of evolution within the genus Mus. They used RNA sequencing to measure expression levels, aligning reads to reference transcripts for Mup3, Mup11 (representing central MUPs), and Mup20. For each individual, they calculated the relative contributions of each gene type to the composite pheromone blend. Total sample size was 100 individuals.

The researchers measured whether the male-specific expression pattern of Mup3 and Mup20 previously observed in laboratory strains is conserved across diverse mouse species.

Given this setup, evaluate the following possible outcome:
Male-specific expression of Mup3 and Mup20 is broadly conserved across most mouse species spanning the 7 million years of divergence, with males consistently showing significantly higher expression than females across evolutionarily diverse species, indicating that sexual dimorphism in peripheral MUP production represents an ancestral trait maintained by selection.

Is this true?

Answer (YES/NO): NO